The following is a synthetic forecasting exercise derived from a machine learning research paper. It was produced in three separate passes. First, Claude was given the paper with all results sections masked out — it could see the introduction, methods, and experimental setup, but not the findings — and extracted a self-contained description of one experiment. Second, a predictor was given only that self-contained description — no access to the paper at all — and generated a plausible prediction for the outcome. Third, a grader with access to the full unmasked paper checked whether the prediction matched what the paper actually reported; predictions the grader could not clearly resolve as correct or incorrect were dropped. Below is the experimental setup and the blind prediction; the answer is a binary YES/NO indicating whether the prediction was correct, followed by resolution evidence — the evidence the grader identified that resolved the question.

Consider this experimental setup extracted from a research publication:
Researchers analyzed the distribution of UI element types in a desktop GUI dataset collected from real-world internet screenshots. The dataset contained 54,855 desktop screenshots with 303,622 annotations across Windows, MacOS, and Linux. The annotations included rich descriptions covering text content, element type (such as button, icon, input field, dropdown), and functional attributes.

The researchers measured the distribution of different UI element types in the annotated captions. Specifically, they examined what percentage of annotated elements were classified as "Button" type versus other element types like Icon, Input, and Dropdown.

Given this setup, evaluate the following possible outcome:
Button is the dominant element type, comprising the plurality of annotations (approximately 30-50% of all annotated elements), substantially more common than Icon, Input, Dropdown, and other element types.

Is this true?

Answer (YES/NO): NO